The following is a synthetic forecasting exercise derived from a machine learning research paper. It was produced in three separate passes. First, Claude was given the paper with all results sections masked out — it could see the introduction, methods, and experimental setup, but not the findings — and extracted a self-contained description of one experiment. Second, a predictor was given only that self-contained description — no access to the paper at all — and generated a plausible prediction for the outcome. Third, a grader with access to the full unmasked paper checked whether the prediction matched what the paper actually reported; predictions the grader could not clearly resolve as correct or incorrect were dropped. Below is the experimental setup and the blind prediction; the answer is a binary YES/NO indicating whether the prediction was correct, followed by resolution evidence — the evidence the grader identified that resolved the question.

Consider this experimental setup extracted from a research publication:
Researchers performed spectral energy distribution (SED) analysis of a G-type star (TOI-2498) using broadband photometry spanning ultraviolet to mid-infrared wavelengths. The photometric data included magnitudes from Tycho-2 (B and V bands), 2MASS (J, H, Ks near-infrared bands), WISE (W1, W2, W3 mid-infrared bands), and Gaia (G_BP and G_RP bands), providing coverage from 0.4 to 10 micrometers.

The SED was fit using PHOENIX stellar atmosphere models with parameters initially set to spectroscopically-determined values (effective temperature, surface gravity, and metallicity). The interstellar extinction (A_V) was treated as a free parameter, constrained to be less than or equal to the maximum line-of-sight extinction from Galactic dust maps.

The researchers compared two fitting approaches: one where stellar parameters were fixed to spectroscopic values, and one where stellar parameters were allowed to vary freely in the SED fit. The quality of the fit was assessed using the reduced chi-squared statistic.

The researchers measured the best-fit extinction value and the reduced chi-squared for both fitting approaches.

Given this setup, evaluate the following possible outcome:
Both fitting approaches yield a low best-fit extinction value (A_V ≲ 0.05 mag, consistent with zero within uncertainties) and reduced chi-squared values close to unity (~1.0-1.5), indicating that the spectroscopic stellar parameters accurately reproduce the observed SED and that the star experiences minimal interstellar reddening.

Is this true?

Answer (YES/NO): NO